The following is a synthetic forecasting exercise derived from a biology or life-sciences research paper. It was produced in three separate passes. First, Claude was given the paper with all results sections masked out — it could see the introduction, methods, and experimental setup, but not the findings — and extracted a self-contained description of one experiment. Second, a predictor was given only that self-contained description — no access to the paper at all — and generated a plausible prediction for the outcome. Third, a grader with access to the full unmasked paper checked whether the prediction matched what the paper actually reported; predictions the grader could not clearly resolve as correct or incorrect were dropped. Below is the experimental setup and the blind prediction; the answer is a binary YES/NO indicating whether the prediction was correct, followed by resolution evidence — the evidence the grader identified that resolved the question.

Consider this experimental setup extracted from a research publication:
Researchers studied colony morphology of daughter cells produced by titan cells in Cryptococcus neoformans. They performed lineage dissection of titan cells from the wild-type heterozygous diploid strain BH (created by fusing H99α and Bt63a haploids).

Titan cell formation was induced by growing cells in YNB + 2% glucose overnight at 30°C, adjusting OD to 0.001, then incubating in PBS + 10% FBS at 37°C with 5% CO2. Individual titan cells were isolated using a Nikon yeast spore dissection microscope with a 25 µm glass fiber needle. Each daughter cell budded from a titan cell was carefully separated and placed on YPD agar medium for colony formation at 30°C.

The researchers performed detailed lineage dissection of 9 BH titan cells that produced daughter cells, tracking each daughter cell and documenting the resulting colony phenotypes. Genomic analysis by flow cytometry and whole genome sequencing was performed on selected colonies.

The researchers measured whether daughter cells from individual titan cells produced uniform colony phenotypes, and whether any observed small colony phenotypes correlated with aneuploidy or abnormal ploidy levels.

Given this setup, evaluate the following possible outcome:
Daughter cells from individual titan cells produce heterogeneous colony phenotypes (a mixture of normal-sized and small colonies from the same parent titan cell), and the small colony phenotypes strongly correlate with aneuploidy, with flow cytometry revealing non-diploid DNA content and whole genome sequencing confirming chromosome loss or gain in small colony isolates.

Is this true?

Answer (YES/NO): NO